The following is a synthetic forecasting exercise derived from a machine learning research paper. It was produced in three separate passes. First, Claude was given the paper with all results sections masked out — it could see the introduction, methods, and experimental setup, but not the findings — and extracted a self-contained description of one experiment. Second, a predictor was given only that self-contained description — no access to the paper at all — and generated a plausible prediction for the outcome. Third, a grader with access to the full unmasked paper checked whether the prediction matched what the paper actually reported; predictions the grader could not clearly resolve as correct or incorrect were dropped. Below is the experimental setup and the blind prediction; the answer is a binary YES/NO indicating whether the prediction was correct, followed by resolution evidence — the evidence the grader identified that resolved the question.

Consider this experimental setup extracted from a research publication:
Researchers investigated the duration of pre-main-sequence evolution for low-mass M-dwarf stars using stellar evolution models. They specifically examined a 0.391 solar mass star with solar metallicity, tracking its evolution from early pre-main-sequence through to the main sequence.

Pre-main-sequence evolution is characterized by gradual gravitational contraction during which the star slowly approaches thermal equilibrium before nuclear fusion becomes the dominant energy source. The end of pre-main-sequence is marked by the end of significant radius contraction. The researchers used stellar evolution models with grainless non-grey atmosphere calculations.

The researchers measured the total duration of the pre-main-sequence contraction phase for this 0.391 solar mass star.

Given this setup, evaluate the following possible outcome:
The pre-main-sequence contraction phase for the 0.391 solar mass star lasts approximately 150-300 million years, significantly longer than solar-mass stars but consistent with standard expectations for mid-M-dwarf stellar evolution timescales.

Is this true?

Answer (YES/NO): YES